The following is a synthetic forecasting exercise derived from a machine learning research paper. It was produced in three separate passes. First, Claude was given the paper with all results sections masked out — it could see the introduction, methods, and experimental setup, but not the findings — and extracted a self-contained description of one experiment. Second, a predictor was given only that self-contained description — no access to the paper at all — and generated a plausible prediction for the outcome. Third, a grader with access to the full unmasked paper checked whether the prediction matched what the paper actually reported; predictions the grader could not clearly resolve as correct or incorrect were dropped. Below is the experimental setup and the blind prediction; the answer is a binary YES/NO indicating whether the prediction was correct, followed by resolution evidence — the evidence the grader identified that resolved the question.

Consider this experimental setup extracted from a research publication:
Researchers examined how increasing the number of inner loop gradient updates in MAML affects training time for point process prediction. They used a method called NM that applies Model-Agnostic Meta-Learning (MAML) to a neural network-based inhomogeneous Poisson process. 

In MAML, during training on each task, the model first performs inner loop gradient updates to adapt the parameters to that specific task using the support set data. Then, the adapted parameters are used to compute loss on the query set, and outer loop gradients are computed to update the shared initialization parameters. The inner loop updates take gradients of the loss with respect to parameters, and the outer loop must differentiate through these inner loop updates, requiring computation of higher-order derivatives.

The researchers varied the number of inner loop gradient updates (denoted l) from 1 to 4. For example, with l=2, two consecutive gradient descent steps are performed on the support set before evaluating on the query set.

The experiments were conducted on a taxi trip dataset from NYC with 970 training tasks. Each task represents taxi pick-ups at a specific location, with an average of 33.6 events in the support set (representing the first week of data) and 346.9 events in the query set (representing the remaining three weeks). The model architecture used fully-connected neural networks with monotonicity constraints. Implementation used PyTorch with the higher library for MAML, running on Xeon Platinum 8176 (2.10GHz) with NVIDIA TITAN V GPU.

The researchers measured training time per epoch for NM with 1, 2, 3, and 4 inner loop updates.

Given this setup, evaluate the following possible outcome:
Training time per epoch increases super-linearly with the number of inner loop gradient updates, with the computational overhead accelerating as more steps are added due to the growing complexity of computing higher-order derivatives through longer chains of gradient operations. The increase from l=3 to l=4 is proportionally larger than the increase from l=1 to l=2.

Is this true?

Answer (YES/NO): NO